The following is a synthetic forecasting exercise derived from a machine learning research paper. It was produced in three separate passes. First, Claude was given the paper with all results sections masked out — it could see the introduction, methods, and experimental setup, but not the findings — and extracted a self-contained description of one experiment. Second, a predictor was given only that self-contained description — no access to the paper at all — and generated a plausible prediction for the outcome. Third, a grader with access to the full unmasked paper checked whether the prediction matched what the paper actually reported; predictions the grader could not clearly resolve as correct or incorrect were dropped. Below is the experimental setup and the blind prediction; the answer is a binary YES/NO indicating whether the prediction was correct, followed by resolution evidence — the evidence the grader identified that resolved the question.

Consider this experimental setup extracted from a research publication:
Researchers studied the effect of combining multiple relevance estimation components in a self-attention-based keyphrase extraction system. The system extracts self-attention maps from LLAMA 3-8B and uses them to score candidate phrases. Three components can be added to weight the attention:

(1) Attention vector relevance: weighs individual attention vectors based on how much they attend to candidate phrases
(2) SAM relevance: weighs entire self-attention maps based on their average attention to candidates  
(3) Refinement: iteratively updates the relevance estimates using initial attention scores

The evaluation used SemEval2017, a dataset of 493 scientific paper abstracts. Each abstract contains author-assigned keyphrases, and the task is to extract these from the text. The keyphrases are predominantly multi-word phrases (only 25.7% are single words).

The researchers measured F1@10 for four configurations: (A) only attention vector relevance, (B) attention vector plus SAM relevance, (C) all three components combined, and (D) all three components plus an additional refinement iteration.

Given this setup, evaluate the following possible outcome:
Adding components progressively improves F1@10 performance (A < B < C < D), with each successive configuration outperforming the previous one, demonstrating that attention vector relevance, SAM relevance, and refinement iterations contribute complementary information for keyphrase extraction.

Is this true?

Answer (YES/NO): NO